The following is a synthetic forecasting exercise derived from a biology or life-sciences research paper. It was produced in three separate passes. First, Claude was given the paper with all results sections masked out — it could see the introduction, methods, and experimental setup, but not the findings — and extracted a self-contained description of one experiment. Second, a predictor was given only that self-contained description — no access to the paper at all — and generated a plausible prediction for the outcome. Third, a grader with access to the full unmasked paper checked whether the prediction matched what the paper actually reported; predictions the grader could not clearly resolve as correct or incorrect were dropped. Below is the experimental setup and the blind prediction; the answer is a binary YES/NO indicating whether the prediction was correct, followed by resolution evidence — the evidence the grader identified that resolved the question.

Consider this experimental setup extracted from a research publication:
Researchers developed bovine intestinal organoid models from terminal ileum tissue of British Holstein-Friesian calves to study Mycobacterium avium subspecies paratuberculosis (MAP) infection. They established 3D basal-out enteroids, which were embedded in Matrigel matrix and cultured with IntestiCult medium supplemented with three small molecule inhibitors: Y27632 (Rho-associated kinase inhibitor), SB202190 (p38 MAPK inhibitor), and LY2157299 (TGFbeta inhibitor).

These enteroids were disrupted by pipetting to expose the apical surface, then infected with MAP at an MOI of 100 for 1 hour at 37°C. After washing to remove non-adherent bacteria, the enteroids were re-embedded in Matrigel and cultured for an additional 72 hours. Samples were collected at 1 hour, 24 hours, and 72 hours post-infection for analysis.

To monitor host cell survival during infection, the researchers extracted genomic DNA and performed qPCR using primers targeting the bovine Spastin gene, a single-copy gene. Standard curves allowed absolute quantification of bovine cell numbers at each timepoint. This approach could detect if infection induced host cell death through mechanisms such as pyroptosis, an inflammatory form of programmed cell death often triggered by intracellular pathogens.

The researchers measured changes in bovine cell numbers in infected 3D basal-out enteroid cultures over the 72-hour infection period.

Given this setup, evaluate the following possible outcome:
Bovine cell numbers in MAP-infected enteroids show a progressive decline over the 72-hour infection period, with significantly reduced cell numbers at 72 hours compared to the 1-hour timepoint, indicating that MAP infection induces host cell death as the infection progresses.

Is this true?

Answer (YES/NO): NO